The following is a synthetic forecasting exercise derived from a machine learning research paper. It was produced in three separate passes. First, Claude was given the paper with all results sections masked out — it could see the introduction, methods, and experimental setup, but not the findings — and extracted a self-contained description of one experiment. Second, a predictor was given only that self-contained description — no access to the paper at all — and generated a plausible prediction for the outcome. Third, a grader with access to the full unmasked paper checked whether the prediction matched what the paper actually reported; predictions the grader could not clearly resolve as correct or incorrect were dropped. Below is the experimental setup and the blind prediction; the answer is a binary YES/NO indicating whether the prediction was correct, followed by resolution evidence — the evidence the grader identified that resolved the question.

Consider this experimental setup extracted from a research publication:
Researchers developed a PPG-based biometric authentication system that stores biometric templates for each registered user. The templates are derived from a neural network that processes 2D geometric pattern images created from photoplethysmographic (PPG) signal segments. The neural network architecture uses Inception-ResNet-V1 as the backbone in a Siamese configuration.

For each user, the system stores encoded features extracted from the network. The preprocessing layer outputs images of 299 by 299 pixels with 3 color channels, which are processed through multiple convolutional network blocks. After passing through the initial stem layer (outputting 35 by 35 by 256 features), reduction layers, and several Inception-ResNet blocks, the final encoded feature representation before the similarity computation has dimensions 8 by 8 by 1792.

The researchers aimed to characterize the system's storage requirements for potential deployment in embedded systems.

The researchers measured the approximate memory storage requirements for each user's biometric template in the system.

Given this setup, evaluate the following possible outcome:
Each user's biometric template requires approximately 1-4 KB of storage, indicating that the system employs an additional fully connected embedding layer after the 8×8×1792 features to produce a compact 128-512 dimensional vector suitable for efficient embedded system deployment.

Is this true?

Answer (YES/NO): NO